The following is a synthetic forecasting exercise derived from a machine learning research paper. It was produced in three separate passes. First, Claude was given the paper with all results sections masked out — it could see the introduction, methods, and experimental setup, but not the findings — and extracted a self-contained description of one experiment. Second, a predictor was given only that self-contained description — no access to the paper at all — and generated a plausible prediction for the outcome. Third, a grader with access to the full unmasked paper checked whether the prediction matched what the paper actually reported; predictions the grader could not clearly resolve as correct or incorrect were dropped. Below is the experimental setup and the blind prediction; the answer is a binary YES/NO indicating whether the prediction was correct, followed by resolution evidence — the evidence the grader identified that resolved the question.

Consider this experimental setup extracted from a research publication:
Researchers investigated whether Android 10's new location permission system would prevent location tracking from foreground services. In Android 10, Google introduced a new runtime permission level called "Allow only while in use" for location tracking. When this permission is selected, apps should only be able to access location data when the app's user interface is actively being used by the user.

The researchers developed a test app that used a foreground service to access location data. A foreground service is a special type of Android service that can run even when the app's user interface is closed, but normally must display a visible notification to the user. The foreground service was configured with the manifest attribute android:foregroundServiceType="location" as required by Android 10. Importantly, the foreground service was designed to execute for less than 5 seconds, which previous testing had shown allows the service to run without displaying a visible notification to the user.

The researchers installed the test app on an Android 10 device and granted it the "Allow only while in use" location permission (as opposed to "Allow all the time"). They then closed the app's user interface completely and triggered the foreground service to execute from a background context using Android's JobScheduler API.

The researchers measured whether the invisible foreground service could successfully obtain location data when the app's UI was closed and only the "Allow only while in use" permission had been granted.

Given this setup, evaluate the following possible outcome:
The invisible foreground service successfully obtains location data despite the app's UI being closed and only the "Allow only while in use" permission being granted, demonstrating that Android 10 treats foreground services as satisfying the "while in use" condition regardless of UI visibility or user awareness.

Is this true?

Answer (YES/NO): YES